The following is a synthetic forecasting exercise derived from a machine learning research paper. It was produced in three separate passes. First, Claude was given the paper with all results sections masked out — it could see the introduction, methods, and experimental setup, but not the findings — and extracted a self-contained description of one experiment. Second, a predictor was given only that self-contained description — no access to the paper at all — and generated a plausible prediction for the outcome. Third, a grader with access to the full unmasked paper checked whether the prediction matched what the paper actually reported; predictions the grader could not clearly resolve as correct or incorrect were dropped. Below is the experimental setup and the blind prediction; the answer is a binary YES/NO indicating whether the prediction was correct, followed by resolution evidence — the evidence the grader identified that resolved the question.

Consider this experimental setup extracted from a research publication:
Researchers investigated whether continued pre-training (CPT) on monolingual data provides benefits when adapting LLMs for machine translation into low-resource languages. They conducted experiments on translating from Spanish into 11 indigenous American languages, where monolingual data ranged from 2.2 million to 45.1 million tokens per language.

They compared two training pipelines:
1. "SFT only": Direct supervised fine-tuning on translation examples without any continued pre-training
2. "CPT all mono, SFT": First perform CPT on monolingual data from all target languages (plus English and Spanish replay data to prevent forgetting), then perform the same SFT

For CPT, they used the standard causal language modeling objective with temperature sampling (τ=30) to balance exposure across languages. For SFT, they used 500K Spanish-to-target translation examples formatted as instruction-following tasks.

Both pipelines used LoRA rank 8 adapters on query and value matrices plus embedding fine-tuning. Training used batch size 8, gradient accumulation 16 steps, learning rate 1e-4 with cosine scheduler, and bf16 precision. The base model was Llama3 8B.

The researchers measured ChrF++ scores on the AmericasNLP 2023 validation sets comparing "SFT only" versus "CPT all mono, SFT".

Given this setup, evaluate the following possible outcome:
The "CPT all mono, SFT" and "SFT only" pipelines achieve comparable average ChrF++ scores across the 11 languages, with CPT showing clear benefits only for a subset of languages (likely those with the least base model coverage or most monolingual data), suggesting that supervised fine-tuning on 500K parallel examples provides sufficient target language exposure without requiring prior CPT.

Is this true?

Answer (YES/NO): NO